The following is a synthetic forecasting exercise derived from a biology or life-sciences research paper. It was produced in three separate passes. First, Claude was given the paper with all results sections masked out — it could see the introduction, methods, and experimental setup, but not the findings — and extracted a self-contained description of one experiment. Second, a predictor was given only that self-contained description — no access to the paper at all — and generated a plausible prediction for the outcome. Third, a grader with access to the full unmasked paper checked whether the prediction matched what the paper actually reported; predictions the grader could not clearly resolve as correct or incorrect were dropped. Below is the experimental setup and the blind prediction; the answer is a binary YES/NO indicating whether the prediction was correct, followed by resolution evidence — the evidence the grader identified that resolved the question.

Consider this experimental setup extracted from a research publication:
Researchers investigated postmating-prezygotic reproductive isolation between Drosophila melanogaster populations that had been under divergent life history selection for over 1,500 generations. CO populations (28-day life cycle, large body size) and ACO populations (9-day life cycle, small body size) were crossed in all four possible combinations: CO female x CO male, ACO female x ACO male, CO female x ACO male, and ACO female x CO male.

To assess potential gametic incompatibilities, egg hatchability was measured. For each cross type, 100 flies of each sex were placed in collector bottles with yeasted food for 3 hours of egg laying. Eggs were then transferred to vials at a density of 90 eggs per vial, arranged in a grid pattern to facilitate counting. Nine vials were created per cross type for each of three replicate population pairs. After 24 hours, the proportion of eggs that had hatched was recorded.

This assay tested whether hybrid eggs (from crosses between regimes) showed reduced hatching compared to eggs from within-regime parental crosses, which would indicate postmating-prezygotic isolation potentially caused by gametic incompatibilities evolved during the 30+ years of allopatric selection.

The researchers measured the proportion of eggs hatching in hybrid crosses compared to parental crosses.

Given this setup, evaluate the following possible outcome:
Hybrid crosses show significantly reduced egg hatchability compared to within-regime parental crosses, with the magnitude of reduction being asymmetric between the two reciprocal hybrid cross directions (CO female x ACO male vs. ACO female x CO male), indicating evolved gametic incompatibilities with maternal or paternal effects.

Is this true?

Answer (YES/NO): NO